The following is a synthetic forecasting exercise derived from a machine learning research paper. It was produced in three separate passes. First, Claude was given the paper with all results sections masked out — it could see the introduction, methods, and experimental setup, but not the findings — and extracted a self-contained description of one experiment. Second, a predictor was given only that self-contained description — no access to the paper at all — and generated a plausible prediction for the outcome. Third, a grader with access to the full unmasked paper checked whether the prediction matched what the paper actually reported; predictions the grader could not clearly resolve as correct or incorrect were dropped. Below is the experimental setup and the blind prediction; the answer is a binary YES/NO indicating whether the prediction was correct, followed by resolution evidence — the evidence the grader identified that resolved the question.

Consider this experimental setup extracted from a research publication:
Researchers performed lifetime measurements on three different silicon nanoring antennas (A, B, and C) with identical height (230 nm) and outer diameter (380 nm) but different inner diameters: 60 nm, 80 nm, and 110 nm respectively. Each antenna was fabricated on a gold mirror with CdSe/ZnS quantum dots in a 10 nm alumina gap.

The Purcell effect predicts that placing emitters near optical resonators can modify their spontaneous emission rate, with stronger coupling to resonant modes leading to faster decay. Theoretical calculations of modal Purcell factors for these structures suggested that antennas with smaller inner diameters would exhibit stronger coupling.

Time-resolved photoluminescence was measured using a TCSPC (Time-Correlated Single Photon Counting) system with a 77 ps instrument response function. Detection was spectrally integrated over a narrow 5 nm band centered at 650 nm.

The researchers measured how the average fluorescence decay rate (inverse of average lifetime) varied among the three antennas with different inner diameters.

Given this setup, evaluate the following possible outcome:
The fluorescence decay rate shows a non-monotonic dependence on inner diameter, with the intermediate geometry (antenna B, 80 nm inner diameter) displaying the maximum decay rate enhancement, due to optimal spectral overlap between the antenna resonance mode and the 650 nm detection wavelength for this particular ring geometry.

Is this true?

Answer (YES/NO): NO